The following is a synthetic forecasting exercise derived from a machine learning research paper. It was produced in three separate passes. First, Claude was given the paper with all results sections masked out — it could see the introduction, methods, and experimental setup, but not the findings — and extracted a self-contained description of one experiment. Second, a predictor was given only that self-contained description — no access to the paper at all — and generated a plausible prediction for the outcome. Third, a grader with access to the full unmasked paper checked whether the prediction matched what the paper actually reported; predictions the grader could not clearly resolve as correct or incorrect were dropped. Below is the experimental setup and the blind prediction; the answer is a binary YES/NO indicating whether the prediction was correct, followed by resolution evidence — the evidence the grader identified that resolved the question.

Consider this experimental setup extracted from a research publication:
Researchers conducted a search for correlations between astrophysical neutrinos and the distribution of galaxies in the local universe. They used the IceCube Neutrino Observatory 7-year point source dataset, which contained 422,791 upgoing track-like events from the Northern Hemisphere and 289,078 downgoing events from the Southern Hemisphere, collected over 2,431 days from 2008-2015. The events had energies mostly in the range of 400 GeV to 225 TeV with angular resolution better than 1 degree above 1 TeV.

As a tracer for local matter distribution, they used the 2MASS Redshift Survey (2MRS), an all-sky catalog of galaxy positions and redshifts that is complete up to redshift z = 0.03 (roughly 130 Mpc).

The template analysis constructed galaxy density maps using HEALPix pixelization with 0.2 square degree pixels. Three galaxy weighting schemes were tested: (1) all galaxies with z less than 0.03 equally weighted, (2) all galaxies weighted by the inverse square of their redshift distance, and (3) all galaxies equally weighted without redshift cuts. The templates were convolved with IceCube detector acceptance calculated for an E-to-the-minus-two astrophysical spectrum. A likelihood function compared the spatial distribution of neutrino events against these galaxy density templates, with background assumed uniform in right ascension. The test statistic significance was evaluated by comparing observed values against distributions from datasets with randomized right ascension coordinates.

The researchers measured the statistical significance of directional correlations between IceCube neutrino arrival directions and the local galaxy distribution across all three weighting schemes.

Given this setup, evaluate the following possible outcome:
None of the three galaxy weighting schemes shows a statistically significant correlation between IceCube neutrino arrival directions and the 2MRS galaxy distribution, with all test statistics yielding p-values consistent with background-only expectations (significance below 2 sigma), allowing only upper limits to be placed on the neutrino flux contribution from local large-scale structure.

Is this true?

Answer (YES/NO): YES